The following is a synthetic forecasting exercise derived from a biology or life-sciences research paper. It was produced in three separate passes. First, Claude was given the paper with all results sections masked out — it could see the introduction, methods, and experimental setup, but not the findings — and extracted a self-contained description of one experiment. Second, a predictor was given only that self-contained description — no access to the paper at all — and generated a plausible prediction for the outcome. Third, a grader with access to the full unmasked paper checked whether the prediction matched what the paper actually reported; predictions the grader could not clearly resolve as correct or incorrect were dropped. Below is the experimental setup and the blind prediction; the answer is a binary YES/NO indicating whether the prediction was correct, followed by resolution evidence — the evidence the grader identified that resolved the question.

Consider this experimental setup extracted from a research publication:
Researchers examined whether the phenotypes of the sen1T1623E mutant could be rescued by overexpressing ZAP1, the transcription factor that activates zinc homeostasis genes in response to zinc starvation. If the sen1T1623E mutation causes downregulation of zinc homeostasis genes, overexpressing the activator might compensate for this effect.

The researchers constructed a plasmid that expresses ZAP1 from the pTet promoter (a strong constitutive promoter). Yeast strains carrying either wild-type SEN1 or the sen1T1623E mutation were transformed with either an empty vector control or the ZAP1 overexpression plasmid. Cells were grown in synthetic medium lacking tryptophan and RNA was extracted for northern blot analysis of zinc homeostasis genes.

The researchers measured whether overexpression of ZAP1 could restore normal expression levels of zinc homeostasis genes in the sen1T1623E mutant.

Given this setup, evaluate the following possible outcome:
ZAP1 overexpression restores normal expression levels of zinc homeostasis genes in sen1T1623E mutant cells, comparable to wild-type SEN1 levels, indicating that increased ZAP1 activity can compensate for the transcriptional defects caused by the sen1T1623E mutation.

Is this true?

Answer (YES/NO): YES